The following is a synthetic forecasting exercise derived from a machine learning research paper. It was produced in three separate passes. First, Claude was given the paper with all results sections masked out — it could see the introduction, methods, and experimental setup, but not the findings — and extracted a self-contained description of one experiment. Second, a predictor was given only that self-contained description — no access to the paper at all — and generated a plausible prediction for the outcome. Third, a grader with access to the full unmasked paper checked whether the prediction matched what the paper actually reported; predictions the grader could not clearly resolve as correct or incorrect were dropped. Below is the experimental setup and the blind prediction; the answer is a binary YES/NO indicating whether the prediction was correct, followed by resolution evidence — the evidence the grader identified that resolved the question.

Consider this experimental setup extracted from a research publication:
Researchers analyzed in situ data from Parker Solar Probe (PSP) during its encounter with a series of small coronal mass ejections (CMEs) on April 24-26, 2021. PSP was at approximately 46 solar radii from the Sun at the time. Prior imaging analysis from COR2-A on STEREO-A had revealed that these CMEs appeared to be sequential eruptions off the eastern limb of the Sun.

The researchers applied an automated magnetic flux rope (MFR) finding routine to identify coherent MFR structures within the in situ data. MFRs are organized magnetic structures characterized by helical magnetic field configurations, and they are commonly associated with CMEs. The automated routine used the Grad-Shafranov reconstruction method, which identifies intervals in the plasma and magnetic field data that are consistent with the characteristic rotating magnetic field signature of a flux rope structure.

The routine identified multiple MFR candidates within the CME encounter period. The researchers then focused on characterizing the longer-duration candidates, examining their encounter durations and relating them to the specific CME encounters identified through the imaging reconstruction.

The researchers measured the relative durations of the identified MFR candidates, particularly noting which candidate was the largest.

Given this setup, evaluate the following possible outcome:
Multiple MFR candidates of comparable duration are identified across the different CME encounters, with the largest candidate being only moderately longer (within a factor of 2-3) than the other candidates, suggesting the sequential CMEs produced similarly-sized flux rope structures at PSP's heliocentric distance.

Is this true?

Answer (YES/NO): NO